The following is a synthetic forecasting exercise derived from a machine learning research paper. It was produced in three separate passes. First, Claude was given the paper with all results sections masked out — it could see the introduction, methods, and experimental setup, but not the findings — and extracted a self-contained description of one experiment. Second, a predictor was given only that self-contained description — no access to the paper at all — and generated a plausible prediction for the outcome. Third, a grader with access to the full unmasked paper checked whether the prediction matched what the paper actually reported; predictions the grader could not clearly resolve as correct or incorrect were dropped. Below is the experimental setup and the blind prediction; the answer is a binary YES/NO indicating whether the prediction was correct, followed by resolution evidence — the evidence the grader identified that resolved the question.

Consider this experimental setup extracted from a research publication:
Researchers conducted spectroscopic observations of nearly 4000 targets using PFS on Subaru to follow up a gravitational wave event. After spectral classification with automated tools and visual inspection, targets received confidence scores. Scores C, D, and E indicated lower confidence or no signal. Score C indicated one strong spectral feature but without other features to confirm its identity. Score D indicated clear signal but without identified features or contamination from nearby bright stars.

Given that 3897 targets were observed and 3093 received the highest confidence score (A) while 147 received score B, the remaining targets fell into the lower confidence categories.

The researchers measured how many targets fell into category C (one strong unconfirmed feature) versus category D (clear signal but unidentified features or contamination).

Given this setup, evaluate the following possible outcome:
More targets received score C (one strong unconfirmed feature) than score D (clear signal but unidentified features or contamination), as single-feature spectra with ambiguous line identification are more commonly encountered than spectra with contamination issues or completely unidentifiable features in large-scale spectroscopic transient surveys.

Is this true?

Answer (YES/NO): NO